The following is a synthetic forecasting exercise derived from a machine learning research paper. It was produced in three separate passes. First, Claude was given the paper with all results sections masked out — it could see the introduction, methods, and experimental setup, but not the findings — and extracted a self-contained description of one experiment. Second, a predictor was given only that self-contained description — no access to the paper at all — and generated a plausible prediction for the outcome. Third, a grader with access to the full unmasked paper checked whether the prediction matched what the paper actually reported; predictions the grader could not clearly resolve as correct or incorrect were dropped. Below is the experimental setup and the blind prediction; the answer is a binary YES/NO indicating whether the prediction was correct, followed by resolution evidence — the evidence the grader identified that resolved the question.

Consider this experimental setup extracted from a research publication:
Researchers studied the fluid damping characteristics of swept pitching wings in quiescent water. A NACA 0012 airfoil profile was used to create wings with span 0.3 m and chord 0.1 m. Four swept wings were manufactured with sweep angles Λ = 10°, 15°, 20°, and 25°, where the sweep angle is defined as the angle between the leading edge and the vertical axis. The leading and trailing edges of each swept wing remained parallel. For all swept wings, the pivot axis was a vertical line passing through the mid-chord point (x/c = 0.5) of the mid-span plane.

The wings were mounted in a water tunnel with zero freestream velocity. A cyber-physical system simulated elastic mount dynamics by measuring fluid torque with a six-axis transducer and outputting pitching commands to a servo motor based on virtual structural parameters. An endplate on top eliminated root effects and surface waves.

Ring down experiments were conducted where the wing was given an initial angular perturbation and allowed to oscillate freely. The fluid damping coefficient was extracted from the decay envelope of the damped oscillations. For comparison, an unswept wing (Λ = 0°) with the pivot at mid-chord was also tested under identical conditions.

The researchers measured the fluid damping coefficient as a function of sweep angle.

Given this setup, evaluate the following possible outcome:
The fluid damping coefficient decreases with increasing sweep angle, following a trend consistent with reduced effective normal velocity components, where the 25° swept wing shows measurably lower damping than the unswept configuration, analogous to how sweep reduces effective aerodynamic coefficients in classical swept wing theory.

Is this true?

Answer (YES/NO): NO